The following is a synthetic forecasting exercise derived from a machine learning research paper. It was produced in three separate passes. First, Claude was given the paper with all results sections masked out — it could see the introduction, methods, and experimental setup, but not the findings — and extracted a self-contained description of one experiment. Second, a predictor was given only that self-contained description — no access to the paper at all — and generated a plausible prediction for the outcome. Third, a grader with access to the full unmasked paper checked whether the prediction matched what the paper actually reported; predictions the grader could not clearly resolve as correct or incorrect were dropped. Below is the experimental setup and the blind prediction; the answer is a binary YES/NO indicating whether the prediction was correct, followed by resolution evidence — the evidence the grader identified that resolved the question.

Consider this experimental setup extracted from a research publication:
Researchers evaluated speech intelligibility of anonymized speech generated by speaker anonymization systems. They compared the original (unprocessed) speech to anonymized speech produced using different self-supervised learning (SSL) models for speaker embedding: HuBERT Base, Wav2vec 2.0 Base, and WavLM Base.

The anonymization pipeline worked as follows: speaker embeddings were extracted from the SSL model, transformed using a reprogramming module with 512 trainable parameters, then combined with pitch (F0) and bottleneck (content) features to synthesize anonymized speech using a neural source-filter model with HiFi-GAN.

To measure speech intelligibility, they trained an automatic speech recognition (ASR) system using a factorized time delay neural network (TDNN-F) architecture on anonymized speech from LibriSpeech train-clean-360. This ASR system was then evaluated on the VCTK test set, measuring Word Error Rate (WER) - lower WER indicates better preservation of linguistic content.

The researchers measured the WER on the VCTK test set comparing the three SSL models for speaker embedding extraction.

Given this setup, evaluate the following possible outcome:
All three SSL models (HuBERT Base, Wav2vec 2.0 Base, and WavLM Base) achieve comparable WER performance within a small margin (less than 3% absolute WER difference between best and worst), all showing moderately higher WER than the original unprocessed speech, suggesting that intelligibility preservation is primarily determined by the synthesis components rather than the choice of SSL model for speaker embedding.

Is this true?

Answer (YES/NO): NO